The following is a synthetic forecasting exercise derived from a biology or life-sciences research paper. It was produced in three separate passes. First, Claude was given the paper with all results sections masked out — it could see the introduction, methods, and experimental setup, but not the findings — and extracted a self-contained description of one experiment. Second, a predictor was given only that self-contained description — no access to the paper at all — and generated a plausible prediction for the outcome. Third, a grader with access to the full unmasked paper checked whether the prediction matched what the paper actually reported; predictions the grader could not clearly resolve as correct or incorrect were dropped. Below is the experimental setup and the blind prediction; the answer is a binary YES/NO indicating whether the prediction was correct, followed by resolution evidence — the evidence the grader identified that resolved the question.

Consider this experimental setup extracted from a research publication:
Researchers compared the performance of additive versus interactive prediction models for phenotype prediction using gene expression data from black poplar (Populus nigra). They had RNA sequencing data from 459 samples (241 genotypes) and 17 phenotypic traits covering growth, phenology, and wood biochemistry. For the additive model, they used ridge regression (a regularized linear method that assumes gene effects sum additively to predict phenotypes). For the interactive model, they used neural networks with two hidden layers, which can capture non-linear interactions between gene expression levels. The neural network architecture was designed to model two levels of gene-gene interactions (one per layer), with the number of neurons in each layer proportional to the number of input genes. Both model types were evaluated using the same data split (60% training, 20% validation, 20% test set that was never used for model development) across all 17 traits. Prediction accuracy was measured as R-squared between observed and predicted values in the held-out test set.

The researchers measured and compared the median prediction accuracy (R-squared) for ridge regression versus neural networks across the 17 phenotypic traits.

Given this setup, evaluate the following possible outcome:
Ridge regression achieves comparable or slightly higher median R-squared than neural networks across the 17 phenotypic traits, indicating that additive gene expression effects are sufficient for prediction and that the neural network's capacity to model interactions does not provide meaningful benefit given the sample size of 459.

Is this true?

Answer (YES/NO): NO